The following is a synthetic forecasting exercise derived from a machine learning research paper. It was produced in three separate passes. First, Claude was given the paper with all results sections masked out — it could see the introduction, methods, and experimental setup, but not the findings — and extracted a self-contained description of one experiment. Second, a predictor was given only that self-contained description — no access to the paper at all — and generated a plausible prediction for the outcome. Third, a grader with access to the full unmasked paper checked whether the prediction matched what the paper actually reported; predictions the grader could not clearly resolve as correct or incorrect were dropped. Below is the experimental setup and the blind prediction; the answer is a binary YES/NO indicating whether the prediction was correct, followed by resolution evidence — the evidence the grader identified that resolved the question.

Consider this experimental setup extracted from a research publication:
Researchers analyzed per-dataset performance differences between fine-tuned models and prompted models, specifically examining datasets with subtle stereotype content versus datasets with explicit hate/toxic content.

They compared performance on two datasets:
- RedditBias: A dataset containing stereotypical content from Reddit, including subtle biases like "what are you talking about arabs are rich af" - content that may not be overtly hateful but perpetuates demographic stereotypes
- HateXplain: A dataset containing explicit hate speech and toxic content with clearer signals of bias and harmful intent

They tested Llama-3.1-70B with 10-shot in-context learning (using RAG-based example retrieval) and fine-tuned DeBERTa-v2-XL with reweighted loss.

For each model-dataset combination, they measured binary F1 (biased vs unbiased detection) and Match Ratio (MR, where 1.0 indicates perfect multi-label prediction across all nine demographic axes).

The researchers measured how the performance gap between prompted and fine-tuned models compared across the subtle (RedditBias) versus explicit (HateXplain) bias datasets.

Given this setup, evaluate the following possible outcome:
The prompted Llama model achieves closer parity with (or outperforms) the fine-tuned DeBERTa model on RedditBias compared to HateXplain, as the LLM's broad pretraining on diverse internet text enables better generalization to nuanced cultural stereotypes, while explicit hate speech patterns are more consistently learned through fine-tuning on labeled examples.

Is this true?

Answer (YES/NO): NO